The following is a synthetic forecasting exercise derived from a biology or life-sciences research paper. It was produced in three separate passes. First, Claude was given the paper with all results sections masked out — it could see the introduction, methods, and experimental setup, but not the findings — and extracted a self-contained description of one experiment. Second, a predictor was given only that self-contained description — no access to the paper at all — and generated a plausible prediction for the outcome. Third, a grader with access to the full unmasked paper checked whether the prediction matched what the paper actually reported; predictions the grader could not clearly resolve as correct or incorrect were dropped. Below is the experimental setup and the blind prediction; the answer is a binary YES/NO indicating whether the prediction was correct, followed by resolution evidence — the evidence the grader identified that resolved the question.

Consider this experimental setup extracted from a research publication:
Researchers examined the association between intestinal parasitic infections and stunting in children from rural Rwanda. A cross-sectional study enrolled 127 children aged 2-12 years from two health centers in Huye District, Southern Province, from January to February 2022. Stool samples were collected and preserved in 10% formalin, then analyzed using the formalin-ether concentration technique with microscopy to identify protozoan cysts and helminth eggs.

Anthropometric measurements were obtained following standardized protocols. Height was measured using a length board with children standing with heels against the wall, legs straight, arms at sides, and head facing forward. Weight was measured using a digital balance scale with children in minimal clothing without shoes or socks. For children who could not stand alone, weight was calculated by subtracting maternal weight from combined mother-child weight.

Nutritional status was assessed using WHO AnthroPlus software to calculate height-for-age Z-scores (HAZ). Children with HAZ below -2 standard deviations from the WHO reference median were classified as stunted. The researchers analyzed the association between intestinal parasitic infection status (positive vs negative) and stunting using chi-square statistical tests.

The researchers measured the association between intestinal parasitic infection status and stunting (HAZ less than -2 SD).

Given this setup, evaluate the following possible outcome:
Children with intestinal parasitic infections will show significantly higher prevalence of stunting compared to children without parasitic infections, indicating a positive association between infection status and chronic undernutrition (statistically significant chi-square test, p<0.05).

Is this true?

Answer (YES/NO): YES